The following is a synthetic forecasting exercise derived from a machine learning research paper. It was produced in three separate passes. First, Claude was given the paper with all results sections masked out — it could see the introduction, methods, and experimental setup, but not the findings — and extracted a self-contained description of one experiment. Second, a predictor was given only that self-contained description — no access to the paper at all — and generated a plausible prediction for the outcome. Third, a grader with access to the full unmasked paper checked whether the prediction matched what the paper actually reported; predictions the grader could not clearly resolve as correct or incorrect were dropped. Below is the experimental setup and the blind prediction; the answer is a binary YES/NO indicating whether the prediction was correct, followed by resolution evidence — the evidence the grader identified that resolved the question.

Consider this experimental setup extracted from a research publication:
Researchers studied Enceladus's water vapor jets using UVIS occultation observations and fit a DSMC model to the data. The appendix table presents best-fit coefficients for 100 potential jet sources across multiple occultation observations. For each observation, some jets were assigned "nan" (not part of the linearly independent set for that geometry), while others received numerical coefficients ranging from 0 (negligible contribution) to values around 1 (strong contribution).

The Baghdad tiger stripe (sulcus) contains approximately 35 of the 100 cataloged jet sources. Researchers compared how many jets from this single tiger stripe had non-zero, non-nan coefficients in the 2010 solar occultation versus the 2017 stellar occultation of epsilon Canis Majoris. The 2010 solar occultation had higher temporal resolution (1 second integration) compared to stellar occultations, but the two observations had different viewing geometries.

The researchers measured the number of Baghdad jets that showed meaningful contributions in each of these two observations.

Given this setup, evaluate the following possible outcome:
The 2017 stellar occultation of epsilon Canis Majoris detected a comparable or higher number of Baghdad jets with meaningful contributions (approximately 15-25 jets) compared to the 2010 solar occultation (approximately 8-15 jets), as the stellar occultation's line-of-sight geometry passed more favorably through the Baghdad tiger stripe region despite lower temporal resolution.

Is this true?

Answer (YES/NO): YES